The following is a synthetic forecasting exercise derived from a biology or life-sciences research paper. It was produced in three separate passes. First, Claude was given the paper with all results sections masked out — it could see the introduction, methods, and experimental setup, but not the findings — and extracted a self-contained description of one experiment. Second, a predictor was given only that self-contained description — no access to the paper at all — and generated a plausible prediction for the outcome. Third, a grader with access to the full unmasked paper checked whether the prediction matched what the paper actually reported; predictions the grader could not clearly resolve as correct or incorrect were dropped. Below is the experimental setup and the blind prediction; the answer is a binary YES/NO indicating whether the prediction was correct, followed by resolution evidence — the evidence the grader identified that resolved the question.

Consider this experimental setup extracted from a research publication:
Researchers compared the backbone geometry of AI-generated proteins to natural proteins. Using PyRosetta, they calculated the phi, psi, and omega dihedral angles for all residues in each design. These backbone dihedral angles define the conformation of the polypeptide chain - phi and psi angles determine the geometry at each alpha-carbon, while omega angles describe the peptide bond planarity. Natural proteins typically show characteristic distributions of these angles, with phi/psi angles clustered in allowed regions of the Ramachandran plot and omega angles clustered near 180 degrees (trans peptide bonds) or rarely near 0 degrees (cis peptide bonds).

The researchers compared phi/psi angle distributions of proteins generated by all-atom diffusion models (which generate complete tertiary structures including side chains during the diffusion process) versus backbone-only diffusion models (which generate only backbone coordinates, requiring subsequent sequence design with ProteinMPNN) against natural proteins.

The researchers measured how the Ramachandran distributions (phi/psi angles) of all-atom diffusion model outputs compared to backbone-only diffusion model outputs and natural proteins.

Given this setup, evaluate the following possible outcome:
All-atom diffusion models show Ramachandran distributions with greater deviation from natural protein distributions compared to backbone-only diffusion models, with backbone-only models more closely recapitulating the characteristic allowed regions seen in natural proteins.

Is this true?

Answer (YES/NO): NO